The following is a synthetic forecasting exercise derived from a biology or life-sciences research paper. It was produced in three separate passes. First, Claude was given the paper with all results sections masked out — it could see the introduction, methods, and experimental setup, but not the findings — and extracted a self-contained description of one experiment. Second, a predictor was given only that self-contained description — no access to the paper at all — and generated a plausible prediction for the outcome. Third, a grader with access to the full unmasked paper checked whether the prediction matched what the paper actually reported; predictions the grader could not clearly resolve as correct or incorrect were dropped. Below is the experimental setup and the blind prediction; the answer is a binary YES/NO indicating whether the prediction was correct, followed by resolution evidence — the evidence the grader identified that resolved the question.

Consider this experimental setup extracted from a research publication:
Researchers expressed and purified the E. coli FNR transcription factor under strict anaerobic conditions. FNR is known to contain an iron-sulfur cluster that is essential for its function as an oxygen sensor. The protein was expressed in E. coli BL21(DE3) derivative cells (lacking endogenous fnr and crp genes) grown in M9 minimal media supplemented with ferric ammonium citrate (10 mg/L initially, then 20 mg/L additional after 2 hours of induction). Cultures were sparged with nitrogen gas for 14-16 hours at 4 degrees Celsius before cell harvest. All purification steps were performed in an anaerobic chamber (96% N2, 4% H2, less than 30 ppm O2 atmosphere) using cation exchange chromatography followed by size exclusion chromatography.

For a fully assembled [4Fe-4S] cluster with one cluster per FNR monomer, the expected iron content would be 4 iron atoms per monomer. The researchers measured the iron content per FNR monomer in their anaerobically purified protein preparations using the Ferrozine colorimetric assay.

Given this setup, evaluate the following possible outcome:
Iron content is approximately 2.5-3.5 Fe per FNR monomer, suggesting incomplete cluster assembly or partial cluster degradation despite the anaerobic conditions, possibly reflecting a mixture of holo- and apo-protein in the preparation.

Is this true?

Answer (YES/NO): YES